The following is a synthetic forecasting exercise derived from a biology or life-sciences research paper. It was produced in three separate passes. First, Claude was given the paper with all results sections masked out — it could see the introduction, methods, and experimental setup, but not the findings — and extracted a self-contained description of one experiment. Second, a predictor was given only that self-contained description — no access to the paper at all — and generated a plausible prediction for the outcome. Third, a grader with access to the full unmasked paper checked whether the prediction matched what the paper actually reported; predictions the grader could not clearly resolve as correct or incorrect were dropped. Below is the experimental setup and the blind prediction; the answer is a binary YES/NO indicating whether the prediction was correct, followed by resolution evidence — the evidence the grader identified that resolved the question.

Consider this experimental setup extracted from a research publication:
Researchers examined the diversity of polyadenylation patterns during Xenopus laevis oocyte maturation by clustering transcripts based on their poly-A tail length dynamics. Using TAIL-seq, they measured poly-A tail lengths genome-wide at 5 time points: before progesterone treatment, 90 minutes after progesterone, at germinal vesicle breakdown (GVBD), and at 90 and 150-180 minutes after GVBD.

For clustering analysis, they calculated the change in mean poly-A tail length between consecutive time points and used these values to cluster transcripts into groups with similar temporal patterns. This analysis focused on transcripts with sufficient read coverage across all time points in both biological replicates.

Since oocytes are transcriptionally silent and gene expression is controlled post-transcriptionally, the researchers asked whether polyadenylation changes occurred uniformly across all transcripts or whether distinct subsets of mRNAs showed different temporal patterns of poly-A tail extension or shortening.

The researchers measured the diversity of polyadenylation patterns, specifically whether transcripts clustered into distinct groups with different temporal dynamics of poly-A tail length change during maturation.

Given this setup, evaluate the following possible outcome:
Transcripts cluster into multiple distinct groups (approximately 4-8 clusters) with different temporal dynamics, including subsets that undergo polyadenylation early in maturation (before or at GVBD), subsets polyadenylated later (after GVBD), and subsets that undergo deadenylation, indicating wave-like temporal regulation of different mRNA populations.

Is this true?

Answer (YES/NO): NO